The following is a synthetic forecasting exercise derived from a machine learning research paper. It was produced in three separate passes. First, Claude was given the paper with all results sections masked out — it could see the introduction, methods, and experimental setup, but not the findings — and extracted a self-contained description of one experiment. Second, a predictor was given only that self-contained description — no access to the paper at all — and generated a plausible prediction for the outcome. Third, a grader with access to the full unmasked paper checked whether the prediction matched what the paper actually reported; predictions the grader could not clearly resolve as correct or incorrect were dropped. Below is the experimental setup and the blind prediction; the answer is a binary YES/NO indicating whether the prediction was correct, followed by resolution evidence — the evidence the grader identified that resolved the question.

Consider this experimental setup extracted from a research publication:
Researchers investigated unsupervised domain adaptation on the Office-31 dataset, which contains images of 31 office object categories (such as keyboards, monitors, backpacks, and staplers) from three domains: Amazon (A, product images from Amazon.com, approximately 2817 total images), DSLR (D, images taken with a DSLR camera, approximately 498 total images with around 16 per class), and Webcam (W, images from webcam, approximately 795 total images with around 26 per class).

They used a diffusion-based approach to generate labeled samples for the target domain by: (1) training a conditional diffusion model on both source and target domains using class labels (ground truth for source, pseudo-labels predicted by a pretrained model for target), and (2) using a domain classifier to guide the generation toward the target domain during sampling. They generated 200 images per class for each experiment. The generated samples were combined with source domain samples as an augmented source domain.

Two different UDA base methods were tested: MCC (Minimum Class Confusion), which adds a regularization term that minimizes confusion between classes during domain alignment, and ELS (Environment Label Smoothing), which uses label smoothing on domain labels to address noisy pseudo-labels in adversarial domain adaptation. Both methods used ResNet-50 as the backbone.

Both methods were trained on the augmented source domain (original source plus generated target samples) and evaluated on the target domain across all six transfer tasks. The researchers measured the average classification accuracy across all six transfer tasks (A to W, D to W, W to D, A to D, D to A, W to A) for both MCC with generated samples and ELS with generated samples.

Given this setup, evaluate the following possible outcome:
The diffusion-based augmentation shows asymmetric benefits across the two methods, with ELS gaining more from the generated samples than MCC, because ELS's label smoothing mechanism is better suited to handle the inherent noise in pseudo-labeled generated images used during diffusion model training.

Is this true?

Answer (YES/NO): NO